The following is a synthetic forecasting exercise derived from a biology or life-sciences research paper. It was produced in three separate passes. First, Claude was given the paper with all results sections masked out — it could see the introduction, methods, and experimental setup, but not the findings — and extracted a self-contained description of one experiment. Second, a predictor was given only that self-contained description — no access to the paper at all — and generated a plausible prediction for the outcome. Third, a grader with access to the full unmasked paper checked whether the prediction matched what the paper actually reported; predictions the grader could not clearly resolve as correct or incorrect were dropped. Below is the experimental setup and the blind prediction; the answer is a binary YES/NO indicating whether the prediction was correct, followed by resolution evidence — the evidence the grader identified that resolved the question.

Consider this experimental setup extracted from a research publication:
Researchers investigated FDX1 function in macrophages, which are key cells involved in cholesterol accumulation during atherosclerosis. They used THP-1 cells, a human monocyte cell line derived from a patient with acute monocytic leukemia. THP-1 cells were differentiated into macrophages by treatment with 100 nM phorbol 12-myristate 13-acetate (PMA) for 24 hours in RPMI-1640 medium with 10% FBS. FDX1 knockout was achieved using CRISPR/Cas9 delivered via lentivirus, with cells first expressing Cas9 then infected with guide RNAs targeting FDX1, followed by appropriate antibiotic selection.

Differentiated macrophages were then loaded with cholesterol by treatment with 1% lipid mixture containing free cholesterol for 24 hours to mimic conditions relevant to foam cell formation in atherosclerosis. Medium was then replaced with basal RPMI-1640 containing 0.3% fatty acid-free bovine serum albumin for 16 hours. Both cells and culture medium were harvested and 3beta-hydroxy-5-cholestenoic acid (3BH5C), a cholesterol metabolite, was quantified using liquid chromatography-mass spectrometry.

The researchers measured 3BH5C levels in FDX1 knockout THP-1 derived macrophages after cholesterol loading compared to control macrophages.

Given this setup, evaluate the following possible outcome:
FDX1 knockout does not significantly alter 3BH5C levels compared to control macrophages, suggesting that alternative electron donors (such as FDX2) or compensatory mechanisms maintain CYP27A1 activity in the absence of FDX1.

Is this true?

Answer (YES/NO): NO